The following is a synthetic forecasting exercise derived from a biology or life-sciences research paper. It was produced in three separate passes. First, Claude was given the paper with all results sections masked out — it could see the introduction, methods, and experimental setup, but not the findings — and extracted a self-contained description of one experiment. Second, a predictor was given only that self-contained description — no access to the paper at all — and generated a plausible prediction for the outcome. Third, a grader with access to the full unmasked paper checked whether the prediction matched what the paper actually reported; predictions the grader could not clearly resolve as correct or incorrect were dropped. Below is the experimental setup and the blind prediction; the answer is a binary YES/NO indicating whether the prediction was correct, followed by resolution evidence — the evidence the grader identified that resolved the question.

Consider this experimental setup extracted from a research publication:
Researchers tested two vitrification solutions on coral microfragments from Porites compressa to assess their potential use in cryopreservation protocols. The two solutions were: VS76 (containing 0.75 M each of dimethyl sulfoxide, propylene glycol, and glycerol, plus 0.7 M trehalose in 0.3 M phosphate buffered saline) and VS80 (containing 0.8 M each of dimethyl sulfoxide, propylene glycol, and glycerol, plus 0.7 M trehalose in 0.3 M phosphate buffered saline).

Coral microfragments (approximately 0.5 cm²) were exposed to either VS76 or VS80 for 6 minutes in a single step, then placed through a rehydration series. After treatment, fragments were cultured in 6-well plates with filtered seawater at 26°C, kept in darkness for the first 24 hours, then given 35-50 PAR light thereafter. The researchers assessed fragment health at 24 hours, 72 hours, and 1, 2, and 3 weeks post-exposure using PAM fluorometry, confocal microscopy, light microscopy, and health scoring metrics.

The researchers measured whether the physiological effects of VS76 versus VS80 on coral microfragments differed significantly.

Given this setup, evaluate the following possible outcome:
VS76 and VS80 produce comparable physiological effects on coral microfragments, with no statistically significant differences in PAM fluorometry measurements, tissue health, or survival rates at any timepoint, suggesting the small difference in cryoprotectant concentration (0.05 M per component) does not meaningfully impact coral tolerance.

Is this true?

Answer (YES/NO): YES